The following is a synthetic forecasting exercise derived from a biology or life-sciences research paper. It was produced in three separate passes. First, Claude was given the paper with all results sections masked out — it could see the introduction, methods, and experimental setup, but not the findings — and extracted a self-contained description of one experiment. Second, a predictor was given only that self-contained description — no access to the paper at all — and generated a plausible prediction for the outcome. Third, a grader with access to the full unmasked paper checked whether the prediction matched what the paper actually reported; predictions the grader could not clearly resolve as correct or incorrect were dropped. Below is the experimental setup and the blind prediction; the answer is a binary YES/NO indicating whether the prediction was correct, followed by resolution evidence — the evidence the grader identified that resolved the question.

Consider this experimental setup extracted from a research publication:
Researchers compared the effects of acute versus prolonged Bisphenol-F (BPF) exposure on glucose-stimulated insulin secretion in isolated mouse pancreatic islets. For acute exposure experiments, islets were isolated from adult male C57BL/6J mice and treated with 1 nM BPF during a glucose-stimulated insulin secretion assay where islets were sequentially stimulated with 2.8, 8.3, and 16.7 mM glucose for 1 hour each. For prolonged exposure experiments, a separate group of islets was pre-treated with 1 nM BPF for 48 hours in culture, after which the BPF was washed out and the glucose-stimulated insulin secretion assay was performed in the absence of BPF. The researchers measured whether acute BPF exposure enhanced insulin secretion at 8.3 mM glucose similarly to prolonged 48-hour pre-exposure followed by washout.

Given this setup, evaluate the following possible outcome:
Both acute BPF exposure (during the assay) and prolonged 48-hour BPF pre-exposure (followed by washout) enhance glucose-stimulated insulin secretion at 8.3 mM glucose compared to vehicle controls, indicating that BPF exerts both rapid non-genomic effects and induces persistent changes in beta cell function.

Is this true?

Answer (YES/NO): NO